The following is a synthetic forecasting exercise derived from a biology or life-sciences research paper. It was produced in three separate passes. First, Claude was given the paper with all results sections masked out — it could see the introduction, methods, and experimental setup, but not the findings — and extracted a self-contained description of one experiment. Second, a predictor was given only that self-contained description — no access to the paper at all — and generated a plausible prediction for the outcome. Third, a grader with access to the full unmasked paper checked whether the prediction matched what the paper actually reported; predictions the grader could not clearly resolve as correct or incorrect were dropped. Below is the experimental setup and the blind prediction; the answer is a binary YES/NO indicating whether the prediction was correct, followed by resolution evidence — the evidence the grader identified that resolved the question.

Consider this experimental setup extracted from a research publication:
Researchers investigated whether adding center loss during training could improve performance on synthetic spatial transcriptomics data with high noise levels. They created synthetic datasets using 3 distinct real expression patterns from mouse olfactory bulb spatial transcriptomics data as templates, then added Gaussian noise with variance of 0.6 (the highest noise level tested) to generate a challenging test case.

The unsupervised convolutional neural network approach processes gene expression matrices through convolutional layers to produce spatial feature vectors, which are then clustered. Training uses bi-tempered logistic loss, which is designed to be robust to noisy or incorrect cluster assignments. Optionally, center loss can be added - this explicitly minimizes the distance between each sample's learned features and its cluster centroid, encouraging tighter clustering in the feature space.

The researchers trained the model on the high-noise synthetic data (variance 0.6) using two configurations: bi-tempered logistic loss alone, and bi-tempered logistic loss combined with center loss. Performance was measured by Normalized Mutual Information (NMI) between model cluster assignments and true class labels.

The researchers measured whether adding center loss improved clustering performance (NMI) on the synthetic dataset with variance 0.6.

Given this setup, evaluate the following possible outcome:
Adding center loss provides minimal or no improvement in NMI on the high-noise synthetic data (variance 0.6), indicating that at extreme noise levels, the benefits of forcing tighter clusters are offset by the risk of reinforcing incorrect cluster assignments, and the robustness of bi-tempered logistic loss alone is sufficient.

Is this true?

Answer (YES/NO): NO